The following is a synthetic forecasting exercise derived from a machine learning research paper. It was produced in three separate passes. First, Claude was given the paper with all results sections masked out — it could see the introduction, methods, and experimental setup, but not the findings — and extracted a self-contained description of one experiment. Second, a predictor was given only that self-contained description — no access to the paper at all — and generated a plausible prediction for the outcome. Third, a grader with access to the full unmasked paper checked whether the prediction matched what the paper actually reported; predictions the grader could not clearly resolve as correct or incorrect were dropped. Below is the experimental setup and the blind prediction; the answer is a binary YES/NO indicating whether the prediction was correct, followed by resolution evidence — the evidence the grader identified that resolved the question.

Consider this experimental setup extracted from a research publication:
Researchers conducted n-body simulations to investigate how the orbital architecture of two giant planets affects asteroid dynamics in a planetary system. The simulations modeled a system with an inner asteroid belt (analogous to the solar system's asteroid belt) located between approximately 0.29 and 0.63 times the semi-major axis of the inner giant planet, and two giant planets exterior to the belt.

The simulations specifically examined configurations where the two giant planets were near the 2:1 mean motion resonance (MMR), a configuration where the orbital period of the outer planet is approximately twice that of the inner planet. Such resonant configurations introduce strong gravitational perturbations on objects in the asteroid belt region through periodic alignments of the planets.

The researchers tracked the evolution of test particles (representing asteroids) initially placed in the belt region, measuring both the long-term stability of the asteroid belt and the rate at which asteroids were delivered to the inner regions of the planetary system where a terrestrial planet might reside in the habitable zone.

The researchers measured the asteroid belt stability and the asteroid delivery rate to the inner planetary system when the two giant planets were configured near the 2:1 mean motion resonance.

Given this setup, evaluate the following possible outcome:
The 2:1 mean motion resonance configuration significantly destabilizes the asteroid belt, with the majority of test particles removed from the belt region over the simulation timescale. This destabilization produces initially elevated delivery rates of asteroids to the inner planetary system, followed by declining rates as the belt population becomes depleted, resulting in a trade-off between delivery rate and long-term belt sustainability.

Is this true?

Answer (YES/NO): NO